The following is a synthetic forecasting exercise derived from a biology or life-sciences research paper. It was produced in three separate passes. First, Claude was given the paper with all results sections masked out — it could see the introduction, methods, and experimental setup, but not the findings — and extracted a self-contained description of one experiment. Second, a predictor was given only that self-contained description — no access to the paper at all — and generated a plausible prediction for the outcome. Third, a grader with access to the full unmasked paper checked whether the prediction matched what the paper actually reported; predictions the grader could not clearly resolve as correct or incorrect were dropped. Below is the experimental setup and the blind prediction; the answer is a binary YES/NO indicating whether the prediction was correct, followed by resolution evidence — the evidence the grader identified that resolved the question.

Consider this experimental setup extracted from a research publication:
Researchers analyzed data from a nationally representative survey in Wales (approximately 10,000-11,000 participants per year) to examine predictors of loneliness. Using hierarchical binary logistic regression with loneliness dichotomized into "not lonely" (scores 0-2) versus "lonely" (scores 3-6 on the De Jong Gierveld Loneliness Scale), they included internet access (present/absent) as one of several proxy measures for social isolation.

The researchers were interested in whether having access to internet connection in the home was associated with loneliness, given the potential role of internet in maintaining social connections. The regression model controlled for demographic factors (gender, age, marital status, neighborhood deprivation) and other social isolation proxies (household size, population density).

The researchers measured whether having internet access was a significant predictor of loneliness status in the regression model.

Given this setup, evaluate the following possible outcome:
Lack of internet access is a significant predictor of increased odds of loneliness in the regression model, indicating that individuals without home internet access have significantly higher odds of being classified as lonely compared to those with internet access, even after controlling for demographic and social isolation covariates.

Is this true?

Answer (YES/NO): NO